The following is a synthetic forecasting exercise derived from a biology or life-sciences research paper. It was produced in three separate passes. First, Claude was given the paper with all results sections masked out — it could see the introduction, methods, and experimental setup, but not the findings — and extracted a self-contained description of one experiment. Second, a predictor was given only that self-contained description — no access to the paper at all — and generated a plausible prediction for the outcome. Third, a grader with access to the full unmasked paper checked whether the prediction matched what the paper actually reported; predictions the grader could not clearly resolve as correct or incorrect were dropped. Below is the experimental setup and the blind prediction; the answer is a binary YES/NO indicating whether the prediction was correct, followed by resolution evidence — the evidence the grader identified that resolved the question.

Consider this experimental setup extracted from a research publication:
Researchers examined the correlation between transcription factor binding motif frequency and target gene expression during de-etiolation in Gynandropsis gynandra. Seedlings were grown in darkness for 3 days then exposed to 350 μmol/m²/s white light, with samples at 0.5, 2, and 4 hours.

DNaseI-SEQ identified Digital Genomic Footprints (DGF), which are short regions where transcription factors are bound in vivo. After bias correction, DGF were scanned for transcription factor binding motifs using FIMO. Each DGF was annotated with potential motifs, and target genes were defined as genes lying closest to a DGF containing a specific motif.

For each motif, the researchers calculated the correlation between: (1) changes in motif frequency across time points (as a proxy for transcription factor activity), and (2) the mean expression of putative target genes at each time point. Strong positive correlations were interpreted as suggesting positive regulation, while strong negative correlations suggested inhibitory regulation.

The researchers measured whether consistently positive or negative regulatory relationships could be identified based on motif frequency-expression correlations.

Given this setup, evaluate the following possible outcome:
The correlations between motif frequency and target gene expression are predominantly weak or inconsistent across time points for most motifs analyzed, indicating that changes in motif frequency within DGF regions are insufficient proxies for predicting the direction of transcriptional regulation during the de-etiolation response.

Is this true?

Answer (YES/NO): NO